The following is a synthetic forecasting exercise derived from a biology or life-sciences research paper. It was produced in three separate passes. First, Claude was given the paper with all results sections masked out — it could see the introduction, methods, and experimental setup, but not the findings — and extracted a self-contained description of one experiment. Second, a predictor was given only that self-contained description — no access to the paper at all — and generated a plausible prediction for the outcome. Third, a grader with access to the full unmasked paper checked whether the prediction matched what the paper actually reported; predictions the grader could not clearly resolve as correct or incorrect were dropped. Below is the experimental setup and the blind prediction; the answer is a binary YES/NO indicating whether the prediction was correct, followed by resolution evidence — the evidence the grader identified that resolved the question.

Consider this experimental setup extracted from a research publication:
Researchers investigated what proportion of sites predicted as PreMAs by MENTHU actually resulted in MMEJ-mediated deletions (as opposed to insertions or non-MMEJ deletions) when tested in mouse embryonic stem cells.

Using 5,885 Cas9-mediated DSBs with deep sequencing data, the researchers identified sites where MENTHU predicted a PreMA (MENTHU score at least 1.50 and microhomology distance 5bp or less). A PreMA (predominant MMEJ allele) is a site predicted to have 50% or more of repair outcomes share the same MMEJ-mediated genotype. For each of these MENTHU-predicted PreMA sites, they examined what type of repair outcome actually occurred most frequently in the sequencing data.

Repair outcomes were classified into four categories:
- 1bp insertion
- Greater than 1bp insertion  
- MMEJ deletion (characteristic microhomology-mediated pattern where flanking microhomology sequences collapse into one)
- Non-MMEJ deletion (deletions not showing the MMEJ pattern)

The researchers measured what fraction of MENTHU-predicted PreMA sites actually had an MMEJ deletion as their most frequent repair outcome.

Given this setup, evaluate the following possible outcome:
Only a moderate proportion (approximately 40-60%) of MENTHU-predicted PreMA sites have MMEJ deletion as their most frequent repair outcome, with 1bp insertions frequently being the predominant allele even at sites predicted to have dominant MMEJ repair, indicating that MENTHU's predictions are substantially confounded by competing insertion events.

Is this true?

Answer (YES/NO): NO